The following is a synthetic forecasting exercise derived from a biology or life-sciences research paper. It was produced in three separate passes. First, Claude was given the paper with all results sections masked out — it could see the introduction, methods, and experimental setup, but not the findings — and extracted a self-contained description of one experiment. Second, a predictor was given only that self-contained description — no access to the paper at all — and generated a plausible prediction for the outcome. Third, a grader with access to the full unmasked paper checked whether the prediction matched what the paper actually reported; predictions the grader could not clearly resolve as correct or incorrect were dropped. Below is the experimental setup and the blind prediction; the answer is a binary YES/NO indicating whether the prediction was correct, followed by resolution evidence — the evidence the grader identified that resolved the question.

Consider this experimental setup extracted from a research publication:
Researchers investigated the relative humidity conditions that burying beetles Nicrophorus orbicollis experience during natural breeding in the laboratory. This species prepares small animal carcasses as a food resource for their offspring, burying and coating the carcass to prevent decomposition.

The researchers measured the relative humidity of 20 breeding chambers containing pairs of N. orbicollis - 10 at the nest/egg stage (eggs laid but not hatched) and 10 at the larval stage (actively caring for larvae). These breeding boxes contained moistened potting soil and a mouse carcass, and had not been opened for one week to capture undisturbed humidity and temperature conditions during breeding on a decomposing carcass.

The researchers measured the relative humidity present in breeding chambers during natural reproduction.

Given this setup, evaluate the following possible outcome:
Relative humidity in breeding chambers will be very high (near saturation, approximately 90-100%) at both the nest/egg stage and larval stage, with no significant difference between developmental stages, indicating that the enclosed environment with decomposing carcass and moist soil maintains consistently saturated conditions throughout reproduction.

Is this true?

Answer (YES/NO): NO